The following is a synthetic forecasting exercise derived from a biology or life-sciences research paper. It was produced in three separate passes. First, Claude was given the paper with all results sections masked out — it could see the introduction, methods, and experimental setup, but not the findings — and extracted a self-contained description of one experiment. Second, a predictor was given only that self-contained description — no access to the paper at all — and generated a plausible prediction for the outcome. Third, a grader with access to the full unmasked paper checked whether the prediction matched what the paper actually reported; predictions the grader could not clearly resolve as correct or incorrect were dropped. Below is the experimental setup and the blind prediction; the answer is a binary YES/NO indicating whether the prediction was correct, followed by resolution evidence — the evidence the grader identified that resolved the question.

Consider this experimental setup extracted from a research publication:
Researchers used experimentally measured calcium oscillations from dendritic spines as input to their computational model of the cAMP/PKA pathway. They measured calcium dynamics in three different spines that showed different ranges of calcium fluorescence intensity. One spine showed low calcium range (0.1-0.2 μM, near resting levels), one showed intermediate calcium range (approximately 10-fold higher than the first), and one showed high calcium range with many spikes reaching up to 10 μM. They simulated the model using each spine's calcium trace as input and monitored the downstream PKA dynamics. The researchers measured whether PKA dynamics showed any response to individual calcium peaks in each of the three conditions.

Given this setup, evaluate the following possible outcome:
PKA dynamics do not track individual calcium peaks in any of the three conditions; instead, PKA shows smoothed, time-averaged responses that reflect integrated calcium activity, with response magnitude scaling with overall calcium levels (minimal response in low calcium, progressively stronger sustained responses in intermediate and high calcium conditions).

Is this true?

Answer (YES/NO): NO